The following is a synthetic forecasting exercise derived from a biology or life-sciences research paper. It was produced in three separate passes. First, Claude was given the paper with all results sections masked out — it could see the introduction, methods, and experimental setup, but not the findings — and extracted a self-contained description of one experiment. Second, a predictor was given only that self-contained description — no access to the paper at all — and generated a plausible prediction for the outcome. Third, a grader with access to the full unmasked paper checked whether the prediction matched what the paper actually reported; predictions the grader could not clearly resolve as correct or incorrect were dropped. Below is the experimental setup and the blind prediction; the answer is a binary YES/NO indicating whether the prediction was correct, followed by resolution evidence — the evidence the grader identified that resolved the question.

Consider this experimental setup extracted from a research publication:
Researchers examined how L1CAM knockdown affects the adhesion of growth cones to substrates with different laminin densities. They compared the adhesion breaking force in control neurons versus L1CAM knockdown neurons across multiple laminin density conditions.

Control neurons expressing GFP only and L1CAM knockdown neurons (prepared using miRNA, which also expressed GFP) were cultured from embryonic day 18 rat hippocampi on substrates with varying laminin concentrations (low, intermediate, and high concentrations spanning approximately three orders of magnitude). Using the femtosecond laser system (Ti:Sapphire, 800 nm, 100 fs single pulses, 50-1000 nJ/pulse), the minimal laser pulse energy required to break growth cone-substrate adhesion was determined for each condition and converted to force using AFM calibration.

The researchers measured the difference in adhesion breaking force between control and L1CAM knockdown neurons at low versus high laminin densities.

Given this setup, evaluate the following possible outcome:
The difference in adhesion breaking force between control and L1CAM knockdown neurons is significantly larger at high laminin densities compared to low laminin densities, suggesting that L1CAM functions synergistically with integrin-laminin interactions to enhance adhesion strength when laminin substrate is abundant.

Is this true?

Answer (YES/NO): YES